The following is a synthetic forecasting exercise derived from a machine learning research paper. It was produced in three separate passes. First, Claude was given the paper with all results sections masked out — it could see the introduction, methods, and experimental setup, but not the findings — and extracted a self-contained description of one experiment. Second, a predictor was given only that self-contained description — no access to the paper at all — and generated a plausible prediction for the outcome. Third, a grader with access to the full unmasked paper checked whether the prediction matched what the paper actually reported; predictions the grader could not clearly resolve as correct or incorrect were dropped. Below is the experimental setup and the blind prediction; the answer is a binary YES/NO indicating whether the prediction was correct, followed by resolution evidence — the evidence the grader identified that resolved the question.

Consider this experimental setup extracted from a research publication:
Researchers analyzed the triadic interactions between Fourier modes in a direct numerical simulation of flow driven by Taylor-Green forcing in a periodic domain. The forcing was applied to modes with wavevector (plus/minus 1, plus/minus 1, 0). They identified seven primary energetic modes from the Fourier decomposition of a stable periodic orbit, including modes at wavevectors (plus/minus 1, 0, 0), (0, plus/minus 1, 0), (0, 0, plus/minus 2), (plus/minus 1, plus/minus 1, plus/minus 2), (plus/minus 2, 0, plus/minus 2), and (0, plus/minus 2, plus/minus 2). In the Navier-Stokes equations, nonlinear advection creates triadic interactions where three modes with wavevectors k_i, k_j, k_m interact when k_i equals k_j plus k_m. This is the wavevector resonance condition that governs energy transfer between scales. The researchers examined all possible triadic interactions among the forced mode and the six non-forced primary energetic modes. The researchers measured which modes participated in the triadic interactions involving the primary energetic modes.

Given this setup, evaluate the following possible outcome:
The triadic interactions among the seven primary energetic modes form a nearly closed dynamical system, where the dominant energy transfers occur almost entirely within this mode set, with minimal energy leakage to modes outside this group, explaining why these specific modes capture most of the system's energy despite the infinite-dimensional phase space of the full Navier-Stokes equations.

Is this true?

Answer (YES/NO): NO